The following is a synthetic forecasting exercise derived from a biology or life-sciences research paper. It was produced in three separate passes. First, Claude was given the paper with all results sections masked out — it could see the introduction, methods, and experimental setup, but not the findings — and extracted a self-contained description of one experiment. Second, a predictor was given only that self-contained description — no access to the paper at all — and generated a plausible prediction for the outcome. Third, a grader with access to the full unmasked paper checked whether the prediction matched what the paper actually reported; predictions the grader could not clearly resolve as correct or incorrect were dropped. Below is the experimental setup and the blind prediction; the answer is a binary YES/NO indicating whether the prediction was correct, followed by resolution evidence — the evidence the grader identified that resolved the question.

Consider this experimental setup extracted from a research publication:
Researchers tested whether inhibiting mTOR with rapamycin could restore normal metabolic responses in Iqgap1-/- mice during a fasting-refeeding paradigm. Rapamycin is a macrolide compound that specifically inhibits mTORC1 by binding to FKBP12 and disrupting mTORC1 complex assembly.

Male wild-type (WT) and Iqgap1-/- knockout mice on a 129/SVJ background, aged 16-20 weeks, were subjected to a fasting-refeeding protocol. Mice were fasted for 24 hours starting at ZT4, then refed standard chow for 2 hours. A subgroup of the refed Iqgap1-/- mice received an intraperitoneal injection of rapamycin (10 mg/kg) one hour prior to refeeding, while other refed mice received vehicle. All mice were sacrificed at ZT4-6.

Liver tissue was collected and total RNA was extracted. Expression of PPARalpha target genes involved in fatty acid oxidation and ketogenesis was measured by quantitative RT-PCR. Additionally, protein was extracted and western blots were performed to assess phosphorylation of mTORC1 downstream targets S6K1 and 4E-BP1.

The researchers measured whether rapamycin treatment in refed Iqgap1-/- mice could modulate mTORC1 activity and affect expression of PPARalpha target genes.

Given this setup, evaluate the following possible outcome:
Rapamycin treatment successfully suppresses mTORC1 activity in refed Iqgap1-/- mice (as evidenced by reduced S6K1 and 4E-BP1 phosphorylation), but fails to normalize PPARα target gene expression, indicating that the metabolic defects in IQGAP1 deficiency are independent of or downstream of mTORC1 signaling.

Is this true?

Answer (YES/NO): NO